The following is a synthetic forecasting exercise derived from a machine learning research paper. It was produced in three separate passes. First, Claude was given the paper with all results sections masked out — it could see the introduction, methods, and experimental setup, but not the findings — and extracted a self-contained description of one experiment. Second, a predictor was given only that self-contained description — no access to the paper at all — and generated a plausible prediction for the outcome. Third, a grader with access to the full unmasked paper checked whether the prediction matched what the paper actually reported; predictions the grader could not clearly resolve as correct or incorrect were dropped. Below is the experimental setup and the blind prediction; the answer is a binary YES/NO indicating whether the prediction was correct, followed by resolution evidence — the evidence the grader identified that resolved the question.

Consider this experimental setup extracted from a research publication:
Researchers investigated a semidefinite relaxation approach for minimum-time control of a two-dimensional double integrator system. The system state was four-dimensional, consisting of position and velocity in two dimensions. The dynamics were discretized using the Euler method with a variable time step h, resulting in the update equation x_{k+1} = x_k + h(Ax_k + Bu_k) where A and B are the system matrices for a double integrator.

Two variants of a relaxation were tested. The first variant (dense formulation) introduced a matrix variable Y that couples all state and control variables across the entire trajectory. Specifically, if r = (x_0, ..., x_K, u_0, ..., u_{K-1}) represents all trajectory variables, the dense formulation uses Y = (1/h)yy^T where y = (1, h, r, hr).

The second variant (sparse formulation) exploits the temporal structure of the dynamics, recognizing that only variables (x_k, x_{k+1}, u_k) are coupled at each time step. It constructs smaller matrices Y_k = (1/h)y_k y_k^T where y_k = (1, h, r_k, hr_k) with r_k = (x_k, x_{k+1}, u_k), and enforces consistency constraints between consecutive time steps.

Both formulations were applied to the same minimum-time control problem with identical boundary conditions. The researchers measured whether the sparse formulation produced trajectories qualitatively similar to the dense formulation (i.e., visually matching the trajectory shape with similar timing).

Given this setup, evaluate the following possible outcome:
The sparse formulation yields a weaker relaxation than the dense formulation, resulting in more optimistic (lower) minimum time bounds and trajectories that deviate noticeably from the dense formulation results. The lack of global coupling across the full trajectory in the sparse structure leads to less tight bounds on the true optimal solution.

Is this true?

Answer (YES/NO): NO